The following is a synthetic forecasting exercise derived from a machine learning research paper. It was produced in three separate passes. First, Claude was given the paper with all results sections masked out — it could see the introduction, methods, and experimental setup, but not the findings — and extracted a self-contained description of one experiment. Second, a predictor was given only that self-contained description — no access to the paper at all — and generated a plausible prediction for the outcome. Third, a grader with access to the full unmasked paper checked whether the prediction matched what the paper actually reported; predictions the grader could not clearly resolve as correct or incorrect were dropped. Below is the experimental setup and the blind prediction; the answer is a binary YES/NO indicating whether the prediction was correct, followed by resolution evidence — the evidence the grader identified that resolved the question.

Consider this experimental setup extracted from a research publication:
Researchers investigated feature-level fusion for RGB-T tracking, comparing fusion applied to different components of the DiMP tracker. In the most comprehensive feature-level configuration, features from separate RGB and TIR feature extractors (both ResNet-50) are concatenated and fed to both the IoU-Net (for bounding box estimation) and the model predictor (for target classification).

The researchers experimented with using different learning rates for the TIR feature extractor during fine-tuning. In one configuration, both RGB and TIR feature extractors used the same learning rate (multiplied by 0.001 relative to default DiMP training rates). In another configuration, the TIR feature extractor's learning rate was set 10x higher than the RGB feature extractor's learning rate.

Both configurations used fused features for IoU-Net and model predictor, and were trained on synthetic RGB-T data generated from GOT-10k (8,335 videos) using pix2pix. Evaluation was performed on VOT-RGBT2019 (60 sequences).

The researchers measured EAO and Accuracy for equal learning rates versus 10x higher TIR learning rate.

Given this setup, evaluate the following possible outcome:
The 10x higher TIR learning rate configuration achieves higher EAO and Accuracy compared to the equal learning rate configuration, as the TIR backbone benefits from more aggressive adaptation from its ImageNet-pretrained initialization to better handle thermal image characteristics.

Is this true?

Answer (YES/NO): YES